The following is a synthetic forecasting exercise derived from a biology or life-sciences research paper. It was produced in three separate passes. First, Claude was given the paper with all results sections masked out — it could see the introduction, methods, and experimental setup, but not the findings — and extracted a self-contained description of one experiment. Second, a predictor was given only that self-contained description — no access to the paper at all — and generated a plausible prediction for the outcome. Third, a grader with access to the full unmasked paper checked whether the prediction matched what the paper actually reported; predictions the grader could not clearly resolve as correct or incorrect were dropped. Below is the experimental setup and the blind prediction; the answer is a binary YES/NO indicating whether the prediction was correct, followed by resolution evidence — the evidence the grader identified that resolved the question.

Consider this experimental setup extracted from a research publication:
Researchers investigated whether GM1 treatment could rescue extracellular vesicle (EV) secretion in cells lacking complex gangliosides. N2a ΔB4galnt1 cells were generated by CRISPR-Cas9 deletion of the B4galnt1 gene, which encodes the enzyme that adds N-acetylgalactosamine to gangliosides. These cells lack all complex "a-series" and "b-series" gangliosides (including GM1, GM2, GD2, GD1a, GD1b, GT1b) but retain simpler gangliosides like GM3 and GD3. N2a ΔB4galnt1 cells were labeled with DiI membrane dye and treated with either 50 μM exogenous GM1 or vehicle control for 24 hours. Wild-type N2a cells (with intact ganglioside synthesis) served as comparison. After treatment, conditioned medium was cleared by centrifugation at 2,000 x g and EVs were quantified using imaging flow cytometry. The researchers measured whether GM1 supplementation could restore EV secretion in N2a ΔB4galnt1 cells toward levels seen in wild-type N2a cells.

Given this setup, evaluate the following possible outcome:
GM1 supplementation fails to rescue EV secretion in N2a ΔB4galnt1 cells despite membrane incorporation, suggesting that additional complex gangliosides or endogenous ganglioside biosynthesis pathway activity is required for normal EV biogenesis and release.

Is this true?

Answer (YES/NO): NO